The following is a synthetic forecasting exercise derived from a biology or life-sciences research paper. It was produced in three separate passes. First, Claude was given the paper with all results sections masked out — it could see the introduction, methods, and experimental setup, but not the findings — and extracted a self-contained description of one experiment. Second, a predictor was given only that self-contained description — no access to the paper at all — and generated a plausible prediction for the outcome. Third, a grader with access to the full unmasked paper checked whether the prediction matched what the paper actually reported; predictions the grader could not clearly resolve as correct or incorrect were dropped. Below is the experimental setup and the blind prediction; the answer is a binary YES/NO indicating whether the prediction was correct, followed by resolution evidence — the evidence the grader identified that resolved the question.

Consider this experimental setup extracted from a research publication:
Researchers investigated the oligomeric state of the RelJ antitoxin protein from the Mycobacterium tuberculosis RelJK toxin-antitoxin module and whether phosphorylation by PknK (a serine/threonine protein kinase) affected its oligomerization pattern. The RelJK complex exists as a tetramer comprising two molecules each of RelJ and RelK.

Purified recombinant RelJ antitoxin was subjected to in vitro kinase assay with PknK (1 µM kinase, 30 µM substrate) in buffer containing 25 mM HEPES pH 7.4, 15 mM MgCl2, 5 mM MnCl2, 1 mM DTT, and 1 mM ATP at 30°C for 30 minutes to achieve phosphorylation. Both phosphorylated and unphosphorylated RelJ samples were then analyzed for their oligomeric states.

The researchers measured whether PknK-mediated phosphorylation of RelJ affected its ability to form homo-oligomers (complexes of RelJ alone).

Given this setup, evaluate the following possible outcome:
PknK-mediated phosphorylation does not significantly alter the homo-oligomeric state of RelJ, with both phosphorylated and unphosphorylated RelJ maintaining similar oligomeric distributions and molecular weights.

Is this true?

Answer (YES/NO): YES